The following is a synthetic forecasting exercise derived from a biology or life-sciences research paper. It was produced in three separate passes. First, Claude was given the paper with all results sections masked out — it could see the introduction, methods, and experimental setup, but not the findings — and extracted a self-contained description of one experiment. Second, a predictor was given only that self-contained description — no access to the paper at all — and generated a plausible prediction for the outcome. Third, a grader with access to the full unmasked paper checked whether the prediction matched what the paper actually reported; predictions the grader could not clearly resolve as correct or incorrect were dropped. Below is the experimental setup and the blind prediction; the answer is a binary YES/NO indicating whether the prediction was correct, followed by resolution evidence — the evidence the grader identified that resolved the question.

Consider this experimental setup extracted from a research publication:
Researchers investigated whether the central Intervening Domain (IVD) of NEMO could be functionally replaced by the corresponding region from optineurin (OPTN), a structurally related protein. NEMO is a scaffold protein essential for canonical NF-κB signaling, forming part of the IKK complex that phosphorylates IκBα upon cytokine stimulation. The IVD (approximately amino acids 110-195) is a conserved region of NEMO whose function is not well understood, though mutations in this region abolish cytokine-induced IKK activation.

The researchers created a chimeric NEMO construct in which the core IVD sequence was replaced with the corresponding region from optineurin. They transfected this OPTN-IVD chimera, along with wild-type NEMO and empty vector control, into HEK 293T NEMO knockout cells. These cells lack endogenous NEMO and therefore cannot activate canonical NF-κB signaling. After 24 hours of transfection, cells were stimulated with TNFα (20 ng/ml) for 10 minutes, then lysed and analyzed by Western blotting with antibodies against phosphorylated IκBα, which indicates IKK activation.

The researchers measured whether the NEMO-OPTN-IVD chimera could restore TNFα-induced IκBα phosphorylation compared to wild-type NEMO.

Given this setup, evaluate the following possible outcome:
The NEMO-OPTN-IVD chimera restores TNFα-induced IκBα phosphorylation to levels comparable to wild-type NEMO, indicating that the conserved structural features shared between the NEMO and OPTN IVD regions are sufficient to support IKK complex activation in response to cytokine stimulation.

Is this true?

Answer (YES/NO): YES